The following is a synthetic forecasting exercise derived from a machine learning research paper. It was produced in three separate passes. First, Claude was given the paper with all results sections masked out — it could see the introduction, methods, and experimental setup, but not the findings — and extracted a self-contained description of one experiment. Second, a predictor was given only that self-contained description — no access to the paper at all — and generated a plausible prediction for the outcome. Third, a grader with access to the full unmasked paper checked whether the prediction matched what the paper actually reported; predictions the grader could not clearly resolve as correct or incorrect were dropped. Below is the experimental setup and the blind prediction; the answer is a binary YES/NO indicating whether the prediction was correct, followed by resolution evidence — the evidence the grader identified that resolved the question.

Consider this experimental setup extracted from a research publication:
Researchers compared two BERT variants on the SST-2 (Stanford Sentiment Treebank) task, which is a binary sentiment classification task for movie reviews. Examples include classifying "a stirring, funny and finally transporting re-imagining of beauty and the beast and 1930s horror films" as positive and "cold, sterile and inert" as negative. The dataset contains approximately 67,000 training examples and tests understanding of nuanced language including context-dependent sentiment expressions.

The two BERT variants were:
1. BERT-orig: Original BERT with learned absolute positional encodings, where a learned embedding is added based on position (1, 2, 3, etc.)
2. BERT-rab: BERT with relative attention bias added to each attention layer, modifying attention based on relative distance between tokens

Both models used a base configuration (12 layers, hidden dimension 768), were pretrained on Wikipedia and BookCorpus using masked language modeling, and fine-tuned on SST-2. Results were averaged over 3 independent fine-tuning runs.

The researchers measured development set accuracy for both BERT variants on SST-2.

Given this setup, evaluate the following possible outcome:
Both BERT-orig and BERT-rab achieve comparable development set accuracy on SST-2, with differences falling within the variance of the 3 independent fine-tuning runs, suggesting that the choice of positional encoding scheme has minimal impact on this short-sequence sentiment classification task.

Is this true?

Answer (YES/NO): NO